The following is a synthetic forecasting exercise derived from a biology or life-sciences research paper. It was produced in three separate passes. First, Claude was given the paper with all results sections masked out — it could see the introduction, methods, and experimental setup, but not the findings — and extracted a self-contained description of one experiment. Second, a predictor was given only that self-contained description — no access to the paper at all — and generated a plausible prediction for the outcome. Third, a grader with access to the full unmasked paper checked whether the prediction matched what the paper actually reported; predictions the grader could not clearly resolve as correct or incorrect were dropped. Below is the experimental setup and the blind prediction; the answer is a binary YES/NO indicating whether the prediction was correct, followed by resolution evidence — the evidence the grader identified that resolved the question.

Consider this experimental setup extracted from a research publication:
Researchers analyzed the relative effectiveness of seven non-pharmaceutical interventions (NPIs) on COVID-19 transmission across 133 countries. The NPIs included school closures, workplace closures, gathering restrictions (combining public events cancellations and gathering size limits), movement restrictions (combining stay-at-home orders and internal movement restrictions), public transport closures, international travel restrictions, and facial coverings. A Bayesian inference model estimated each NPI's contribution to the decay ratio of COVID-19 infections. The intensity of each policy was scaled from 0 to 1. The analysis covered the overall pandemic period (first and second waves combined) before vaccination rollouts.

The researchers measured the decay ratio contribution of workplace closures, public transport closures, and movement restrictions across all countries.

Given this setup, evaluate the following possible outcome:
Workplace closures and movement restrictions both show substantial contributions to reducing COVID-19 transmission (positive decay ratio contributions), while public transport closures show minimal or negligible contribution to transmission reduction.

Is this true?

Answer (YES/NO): NO